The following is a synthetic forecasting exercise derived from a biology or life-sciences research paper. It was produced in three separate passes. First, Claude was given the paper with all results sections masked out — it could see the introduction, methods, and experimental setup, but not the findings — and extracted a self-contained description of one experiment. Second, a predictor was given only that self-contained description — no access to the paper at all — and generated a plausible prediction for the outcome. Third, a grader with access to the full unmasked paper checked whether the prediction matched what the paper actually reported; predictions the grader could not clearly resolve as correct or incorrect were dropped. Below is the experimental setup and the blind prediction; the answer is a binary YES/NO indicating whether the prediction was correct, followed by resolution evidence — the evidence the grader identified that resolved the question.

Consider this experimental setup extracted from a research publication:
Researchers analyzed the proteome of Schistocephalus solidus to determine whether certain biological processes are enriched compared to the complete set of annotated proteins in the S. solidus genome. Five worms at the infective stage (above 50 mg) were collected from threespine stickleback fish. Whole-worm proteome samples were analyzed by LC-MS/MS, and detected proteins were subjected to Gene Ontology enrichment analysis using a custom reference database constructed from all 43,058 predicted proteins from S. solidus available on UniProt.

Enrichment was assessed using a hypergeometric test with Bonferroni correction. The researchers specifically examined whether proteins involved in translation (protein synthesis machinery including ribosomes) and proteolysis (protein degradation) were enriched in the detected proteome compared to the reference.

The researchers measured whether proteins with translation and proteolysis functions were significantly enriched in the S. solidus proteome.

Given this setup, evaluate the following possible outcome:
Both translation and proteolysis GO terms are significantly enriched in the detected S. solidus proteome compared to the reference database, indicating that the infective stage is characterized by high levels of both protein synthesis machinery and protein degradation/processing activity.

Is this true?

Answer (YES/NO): NO